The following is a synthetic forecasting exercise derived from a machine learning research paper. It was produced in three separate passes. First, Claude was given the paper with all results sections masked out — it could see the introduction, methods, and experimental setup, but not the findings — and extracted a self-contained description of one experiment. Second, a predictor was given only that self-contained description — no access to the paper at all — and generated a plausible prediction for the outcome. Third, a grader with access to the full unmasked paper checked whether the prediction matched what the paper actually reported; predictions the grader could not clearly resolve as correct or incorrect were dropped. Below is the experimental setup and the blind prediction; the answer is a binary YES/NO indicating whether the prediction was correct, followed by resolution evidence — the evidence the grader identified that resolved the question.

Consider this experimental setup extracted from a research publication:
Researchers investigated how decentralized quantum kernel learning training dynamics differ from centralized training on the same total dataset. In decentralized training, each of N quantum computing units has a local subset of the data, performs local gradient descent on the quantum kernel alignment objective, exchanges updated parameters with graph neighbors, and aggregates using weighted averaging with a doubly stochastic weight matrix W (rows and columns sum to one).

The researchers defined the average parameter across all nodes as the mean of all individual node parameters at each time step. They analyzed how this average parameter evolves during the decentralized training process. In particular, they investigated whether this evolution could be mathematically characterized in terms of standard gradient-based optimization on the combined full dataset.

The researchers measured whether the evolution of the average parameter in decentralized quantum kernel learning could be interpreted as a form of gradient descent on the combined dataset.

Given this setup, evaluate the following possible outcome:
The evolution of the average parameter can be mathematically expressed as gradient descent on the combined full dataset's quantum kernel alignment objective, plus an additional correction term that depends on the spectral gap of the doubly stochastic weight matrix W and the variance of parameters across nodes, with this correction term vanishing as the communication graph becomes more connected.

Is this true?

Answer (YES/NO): NO